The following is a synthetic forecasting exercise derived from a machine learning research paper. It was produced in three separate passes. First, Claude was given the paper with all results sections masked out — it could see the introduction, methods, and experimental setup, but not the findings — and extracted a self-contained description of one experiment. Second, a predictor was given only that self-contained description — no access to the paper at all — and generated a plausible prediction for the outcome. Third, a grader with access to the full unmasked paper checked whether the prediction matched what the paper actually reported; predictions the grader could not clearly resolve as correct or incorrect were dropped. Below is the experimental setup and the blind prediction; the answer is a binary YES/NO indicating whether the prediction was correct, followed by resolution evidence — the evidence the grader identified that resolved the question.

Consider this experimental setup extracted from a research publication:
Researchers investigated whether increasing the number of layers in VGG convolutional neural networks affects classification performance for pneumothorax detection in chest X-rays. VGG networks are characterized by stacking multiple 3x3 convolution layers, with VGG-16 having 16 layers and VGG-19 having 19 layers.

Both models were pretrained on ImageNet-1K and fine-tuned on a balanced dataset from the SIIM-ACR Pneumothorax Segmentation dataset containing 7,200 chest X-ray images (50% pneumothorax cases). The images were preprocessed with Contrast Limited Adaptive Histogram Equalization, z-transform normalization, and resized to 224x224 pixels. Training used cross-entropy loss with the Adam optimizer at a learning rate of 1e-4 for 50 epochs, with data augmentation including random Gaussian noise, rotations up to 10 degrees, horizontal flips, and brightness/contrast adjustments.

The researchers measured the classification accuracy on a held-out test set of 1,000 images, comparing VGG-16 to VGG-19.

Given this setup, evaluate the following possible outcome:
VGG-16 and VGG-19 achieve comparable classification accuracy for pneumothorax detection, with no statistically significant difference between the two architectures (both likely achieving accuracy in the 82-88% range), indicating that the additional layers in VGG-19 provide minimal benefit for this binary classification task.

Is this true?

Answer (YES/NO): YES